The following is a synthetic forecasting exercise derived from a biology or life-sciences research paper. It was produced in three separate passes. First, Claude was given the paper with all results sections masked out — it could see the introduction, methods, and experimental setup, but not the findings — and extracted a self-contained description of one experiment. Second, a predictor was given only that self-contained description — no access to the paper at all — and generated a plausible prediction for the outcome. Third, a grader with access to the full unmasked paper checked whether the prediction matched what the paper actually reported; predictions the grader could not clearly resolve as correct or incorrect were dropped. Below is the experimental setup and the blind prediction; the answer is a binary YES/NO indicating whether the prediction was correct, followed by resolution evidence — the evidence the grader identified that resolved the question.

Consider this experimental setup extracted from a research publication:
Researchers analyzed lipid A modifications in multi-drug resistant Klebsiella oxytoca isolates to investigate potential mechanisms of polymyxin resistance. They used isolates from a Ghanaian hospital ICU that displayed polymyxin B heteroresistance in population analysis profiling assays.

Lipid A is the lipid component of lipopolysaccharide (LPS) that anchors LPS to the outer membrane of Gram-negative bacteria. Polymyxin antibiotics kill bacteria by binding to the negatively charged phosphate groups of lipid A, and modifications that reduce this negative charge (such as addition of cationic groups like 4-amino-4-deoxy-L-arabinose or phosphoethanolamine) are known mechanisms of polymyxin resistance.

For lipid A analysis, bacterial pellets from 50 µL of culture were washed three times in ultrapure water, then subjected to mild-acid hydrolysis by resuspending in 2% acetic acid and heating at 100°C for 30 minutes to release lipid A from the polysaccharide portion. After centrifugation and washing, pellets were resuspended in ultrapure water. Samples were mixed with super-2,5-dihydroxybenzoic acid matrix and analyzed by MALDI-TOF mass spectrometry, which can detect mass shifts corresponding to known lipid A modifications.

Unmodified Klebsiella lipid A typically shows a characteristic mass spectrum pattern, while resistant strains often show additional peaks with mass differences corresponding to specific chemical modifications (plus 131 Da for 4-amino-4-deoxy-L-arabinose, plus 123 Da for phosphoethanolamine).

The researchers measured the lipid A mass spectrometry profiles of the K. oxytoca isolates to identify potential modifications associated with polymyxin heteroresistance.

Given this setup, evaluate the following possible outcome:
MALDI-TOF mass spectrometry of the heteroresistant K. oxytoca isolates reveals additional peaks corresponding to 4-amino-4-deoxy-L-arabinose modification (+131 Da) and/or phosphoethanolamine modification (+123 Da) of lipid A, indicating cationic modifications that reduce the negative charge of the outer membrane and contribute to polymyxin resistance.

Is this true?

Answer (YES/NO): YES